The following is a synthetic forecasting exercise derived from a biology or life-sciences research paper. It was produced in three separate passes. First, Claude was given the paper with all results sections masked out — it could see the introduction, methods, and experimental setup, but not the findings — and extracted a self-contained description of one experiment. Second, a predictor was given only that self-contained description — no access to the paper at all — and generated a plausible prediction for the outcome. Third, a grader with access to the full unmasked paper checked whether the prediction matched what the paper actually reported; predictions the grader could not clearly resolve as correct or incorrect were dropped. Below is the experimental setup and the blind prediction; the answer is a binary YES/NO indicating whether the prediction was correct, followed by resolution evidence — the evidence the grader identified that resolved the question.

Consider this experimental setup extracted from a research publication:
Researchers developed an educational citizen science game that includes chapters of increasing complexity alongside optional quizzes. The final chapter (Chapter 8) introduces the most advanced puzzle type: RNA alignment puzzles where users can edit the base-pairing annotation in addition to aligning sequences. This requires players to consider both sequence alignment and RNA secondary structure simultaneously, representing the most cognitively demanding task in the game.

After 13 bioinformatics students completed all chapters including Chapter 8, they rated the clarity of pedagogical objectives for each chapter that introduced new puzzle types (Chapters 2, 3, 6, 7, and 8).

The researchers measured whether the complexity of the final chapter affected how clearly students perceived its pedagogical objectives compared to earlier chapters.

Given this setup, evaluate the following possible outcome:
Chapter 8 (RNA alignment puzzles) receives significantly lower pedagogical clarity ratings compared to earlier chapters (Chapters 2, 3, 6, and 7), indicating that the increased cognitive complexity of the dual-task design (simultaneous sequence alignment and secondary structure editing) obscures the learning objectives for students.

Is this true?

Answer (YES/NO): NO